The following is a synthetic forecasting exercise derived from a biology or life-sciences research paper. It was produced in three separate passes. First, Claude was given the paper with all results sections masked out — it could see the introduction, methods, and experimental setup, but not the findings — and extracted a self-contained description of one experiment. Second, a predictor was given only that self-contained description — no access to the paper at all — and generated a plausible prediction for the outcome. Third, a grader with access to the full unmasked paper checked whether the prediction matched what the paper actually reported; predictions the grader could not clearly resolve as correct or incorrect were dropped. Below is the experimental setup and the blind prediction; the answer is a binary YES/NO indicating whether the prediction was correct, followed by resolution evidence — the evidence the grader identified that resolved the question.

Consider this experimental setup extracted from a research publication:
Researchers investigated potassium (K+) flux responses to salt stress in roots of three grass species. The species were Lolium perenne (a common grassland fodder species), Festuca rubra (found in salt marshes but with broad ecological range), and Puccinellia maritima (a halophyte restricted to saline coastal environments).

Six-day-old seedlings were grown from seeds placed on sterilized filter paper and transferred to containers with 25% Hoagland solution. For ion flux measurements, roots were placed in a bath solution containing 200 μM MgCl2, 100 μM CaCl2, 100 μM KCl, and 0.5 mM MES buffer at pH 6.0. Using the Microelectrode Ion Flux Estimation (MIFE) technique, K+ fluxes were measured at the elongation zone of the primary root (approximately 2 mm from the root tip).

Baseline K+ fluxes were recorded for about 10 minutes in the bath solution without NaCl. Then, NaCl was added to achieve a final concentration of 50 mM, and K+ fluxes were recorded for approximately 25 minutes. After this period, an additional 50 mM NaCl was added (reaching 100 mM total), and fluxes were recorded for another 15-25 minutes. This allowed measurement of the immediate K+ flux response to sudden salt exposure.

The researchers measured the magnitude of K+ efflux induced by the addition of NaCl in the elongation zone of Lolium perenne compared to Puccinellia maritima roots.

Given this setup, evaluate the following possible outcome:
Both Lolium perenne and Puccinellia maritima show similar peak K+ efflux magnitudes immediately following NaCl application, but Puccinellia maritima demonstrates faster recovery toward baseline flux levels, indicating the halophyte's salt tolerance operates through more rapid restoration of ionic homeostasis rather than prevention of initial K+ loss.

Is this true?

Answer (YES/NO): NO